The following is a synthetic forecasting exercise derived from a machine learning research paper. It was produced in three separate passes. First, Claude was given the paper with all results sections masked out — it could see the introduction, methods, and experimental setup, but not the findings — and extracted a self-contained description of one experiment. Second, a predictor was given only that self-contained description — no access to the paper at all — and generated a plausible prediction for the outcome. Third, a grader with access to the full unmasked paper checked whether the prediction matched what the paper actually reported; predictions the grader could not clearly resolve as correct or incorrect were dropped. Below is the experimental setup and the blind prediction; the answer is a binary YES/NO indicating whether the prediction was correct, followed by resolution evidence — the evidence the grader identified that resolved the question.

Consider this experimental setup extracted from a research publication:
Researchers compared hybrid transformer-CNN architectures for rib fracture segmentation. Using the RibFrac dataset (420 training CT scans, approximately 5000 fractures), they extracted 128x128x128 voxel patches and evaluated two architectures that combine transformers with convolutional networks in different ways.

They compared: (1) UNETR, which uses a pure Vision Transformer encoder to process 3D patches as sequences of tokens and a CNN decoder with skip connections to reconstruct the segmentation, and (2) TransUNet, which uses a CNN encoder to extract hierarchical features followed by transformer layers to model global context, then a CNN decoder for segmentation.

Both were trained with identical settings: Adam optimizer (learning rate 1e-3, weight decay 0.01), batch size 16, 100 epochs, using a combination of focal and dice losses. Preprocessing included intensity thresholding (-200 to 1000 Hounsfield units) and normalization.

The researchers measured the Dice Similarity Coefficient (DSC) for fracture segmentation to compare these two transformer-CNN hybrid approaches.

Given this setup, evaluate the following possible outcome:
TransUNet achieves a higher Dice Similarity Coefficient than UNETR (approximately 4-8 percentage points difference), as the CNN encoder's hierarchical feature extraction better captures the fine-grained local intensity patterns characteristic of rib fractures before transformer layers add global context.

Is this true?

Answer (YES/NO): NO